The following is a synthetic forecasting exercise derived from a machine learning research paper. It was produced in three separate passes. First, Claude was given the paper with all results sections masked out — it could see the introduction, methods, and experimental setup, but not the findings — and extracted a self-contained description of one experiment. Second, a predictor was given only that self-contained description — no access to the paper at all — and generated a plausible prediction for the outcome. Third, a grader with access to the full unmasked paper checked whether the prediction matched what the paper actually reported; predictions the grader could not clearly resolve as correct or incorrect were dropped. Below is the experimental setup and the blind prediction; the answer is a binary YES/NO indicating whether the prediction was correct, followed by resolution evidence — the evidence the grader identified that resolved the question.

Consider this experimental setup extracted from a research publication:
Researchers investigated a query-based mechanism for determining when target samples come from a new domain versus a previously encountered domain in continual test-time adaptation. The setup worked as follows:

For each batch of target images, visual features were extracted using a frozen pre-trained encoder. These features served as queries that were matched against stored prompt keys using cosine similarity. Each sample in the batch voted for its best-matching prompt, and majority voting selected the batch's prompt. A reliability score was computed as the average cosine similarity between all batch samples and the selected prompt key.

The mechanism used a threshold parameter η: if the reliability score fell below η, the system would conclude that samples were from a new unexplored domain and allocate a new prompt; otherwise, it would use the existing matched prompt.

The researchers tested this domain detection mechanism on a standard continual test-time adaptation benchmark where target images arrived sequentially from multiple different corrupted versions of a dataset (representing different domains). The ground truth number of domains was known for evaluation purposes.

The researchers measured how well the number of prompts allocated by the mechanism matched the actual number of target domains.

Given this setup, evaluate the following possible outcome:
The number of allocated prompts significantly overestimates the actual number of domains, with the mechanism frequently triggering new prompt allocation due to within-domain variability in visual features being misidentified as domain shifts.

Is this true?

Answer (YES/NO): NO